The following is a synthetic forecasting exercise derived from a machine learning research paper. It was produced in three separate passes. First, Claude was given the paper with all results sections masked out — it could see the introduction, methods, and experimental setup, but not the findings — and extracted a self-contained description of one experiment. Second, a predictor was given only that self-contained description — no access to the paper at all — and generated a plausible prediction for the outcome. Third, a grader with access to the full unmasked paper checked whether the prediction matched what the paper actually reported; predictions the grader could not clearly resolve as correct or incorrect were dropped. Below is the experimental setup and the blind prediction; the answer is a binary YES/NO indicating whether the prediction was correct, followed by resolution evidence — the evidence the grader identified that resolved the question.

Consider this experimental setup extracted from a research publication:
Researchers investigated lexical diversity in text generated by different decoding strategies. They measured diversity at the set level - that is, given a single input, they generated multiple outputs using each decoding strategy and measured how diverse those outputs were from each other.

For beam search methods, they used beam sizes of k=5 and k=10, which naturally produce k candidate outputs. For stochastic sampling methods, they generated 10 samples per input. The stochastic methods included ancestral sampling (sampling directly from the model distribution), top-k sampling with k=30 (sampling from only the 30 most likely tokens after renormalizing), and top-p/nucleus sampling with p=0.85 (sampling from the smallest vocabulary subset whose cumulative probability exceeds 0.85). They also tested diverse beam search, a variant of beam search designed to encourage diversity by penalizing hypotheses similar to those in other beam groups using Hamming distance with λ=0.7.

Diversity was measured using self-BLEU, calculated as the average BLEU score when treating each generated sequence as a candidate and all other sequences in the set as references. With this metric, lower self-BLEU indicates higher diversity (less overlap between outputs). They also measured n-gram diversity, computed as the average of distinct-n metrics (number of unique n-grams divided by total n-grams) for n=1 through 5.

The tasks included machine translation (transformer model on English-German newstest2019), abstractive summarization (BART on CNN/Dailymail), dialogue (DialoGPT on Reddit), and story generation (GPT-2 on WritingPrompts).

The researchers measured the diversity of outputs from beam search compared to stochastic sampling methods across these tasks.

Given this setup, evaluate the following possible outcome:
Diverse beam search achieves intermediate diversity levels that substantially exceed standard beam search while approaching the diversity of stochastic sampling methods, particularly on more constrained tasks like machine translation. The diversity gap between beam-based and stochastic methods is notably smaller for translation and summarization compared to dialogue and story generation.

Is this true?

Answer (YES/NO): NO